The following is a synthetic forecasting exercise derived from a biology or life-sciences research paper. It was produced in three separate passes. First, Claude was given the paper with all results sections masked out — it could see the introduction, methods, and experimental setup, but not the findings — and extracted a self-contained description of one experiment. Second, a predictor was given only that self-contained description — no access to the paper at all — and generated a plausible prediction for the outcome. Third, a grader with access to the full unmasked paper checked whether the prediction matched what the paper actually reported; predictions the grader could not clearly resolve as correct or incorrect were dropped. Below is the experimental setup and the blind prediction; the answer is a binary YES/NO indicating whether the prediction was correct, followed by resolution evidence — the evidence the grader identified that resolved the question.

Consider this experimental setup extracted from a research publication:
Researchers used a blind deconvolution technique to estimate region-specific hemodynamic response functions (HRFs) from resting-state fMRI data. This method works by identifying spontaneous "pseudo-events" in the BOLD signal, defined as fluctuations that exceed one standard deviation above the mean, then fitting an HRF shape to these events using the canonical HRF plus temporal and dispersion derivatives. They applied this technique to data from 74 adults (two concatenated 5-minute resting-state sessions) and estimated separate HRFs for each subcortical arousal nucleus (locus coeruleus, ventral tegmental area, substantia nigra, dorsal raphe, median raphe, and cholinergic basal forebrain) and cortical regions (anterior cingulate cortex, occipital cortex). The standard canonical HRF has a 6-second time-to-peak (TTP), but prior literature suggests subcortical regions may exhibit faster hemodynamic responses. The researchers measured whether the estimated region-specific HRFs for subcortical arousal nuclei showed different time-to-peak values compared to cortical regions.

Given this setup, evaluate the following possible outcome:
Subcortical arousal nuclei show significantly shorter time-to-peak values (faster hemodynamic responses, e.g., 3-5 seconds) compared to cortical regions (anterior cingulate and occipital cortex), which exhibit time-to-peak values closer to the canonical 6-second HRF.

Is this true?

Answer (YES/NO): YES